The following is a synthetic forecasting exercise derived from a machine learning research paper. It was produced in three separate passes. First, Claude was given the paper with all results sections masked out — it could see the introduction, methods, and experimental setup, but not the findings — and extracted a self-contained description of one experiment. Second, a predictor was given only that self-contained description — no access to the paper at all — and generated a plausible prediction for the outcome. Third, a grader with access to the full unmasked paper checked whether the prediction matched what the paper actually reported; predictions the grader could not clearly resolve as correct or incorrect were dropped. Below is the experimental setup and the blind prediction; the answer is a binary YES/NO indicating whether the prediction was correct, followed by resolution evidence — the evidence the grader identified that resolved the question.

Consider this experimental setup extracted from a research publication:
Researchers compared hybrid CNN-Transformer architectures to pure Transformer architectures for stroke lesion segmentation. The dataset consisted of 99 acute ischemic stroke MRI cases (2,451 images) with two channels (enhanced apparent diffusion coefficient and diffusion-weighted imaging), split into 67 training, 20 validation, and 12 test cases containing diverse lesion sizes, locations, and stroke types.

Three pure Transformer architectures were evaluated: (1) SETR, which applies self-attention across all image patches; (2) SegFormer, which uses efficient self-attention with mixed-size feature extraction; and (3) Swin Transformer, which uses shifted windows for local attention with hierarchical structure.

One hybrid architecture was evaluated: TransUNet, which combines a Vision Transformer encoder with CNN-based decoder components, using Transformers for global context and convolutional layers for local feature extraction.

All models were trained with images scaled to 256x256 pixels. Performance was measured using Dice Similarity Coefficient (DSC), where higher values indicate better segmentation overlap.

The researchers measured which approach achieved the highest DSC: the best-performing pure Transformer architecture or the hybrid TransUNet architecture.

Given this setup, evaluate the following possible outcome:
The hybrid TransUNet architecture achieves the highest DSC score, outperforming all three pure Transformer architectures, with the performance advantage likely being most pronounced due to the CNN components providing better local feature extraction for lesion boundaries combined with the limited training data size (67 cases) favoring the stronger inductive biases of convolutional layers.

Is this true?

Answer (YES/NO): YES